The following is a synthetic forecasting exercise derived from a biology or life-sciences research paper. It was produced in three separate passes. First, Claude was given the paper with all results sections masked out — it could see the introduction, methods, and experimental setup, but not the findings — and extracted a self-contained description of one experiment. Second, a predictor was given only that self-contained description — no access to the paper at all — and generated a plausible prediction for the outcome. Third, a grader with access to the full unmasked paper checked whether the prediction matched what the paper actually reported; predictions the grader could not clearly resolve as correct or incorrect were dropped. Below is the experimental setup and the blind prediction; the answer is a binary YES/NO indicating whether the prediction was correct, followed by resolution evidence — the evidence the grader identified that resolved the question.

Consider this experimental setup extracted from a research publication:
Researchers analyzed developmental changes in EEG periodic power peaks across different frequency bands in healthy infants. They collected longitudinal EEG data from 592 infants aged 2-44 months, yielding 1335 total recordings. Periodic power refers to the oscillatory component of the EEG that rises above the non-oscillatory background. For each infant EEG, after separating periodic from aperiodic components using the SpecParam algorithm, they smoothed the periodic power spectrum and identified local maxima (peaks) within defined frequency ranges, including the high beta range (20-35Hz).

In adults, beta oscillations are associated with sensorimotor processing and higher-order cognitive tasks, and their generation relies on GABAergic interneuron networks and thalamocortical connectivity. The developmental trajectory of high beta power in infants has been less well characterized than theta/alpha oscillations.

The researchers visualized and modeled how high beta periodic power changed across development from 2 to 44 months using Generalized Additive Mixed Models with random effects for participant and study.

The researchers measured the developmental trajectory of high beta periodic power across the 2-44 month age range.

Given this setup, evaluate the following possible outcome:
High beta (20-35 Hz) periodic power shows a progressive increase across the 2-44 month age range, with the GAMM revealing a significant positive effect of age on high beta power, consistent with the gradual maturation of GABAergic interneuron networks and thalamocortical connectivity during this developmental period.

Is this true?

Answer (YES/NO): NO